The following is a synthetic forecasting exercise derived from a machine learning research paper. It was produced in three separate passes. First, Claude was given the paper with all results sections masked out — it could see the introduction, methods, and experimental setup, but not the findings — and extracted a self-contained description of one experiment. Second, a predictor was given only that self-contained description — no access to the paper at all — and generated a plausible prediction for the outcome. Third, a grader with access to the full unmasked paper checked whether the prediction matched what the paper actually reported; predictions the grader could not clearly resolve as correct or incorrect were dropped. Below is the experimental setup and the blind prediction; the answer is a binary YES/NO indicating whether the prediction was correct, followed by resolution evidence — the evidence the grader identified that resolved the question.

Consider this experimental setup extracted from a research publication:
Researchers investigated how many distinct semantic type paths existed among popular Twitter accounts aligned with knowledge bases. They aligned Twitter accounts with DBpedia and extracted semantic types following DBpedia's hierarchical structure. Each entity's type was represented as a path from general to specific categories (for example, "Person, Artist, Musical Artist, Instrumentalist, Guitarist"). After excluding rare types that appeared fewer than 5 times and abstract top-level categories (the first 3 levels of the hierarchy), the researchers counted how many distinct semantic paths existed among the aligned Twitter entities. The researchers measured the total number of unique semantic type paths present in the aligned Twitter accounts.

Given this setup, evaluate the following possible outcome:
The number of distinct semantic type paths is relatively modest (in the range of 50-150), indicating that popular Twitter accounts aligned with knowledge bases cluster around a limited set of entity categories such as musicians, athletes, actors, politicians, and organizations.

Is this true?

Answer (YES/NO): NO